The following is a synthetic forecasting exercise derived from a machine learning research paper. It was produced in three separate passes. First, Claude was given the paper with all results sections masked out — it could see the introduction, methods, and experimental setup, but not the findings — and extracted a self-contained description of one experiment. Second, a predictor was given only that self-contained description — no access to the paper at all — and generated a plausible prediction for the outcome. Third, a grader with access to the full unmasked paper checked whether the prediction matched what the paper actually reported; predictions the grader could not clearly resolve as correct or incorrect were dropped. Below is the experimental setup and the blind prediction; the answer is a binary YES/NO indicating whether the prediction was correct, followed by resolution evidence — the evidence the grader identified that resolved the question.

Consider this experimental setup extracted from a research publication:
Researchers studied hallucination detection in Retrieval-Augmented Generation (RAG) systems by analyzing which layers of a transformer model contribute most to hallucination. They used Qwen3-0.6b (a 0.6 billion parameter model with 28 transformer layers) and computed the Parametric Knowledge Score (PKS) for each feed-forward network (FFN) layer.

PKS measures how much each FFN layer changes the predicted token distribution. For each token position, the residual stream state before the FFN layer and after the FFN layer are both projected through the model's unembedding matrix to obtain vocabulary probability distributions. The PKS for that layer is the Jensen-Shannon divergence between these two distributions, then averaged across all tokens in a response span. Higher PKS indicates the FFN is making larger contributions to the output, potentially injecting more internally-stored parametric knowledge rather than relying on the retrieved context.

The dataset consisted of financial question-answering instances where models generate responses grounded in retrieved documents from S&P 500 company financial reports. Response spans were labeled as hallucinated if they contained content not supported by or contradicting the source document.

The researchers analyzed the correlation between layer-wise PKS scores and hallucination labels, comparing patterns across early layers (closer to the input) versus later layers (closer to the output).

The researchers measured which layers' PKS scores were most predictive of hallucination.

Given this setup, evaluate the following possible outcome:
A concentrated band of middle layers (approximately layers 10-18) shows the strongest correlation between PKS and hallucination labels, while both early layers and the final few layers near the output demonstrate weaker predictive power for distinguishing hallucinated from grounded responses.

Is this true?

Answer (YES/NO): NO